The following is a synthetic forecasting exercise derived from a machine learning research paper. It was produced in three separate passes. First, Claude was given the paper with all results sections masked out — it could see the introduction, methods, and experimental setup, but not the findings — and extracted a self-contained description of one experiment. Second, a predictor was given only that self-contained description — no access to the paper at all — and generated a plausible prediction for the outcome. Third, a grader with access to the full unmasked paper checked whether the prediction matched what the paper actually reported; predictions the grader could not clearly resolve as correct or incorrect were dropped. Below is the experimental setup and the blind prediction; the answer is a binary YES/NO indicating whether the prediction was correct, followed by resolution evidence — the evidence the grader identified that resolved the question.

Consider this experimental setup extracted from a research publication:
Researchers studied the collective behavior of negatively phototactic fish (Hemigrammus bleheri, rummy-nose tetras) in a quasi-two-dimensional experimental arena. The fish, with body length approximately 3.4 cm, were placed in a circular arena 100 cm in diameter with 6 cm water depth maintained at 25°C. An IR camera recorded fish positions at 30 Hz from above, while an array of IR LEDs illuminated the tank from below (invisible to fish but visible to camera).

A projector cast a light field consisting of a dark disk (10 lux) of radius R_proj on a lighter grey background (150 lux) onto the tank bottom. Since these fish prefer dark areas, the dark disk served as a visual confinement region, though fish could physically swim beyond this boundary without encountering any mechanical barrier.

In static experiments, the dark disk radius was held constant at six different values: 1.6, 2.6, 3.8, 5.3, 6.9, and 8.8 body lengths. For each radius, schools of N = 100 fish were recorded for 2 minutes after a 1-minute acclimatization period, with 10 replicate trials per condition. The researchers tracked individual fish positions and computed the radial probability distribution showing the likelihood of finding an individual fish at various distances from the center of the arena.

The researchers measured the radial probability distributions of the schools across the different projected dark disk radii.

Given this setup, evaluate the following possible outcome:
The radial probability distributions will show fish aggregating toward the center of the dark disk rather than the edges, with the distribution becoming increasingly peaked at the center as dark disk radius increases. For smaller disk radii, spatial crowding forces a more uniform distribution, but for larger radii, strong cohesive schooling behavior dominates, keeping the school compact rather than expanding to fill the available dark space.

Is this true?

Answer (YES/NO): NO